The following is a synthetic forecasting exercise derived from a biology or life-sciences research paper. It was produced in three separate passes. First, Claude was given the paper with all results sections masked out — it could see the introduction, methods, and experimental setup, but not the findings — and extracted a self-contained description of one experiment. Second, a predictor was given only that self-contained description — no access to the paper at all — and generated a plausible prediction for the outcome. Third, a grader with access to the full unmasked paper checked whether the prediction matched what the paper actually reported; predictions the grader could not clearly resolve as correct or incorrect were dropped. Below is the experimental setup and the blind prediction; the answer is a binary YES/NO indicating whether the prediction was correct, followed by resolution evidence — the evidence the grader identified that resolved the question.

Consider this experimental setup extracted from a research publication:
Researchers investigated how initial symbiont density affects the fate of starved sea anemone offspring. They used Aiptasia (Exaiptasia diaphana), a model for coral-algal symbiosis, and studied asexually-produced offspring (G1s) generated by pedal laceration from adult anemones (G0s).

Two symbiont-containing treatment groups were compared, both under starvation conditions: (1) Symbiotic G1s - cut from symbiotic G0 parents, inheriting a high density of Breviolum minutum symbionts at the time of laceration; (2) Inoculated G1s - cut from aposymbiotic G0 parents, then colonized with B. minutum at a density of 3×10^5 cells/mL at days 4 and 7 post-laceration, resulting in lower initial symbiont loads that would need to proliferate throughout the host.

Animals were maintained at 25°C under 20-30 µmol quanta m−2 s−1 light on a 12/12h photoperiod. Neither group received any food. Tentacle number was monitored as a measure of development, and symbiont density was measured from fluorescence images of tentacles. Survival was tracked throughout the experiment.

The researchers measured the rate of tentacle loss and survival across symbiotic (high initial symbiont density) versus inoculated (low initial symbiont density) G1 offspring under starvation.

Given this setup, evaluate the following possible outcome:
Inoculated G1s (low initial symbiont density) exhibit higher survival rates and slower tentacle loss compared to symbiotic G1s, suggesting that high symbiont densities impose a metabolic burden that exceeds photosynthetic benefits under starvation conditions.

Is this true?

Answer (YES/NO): YES